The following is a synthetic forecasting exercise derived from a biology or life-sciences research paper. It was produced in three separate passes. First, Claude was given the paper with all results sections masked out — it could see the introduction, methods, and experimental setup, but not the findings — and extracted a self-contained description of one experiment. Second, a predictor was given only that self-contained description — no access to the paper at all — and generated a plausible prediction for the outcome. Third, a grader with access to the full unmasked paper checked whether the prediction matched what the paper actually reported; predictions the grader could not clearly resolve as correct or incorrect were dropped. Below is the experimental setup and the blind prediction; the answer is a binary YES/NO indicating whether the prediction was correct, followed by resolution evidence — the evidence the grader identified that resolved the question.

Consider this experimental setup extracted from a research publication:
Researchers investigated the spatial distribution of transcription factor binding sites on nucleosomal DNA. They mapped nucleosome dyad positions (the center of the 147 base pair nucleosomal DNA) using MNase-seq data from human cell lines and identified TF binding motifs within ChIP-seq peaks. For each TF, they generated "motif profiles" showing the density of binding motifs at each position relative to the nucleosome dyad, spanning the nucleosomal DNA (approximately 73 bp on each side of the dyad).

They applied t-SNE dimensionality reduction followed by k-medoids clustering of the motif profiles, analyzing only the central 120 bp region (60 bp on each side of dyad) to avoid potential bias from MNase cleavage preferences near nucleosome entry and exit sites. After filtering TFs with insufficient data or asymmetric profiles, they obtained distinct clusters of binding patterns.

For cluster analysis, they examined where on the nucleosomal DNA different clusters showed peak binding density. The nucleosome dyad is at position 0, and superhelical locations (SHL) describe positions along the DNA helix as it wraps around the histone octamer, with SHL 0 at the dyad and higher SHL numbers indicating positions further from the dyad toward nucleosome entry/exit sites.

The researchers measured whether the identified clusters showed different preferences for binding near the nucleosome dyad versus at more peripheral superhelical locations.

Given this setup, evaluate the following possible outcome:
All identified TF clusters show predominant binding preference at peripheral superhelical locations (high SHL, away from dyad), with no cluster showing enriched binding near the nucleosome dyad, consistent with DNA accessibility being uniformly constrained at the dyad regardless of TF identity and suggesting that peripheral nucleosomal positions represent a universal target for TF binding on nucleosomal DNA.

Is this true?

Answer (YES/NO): NO